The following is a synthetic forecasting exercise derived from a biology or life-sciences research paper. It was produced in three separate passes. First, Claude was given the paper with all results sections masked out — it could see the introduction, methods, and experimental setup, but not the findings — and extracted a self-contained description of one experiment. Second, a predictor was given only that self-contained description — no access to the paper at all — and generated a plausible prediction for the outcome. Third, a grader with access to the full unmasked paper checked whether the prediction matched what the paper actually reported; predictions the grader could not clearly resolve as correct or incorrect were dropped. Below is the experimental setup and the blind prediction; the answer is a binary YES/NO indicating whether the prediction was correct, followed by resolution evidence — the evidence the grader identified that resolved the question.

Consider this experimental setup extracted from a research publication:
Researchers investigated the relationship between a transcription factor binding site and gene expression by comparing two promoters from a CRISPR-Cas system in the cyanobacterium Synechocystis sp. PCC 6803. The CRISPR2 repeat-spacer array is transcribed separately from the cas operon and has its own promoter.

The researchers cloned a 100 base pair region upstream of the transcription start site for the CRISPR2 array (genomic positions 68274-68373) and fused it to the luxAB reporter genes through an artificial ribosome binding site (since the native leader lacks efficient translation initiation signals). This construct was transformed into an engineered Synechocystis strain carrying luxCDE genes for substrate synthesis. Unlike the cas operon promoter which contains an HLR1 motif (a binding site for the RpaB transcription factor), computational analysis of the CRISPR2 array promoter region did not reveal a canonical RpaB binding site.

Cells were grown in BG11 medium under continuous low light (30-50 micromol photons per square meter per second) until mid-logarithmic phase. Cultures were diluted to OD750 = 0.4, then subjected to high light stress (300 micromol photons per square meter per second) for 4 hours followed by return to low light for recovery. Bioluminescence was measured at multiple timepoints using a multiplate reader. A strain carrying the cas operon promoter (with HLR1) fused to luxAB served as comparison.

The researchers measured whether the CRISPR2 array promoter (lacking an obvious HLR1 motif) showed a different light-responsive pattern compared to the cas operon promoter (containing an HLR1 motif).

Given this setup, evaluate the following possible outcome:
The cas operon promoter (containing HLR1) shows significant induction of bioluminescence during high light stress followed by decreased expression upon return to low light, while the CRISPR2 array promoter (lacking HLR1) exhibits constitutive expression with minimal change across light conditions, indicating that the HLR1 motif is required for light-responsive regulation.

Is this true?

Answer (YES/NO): NO